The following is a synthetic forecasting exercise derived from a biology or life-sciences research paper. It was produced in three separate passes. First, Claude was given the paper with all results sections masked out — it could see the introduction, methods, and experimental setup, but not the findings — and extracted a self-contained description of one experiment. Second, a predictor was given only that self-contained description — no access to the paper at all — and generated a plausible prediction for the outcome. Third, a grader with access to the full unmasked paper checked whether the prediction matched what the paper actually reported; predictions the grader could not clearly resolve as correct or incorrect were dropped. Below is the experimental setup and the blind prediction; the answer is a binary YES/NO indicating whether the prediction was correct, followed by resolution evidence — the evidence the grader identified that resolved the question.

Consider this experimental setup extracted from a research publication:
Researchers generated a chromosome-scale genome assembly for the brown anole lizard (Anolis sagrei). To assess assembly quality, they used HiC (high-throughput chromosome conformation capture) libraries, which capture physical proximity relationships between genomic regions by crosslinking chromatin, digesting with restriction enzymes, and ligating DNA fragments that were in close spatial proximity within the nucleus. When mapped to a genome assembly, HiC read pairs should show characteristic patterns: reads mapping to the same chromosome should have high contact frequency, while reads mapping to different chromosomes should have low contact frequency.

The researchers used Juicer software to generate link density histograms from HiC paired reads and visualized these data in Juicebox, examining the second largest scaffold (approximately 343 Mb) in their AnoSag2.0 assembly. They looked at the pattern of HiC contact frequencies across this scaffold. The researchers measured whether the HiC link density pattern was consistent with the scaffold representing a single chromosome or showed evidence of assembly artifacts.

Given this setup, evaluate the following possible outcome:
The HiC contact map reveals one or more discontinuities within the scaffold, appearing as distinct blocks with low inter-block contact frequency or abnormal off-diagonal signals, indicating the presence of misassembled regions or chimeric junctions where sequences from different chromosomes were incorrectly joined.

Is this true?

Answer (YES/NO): YES